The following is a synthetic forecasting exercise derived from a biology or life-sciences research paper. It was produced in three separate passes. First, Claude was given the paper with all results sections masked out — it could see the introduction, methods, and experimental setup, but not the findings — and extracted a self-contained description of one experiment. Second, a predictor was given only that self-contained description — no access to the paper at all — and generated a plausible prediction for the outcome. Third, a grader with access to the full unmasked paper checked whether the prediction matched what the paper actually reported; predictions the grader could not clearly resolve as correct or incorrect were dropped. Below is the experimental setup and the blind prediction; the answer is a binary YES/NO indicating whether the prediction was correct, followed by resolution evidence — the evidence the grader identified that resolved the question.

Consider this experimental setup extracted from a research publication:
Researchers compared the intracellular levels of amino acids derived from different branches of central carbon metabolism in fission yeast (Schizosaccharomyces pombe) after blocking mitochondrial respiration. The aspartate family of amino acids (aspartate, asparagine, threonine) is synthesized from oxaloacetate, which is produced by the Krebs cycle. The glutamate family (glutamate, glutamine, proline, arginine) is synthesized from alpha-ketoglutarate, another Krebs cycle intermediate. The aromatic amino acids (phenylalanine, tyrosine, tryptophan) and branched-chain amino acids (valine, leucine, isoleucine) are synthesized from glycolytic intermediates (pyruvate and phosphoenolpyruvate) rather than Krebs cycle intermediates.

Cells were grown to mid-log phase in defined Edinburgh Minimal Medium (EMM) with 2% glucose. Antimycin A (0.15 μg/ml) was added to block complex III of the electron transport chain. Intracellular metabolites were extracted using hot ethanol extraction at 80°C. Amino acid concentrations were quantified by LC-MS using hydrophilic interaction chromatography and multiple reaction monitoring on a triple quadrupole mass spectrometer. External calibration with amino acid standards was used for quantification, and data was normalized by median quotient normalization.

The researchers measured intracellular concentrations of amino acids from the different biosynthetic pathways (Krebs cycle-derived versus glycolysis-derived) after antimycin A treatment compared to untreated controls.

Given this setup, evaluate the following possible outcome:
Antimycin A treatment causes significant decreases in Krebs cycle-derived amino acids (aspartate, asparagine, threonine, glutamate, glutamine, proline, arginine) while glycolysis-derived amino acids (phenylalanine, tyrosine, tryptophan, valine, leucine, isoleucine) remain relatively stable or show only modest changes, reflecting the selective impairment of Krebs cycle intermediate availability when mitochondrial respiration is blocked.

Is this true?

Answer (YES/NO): NO